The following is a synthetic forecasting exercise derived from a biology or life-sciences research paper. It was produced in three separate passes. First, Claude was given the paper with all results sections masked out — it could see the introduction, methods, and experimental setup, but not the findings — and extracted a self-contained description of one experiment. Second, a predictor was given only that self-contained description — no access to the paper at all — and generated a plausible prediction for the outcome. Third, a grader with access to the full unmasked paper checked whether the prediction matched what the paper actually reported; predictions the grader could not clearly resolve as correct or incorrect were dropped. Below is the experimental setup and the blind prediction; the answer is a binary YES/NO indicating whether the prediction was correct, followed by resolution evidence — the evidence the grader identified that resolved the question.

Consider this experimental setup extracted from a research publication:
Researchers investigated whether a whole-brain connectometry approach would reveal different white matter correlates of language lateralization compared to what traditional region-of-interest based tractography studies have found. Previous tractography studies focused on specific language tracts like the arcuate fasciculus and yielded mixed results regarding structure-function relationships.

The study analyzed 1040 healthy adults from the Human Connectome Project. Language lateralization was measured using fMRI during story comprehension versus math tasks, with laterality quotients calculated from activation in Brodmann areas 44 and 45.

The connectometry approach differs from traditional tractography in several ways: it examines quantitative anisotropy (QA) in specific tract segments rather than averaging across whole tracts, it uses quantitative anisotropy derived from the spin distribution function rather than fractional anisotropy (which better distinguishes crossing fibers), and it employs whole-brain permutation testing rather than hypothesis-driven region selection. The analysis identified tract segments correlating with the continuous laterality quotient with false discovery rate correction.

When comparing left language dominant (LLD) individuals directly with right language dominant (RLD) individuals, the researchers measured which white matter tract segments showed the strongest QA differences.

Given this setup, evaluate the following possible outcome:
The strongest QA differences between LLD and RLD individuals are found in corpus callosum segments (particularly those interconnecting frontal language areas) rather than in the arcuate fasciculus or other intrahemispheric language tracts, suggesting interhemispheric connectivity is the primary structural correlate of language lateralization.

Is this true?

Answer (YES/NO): NO